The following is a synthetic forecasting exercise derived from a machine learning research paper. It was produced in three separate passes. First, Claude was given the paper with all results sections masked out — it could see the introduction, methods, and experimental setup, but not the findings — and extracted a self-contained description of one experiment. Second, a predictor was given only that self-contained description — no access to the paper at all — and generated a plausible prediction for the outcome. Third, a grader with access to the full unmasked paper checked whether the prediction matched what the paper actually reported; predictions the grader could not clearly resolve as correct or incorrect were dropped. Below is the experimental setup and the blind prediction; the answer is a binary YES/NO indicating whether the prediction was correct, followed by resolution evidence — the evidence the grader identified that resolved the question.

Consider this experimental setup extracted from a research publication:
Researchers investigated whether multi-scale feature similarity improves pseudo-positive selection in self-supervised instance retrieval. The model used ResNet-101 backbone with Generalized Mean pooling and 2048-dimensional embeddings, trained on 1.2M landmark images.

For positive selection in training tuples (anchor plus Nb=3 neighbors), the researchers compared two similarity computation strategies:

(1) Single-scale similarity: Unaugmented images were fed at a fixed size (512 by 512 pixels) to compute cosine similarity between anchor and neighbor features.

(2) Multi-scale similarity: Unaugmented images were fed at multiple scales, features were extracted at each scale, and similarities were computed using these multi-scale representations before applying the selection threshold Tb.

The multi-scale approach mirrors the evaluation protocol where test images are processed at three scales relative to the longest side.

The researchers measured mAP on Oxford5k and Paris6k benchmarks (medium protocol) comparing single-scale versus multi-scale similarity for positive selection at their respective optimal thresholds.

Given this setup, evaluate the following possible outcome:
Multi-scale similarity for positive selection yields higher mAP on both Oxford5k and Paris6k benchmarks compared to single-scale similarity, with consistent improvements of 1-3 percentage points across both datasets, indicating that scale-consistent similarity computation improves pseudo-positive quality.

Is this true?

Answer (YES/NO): NO